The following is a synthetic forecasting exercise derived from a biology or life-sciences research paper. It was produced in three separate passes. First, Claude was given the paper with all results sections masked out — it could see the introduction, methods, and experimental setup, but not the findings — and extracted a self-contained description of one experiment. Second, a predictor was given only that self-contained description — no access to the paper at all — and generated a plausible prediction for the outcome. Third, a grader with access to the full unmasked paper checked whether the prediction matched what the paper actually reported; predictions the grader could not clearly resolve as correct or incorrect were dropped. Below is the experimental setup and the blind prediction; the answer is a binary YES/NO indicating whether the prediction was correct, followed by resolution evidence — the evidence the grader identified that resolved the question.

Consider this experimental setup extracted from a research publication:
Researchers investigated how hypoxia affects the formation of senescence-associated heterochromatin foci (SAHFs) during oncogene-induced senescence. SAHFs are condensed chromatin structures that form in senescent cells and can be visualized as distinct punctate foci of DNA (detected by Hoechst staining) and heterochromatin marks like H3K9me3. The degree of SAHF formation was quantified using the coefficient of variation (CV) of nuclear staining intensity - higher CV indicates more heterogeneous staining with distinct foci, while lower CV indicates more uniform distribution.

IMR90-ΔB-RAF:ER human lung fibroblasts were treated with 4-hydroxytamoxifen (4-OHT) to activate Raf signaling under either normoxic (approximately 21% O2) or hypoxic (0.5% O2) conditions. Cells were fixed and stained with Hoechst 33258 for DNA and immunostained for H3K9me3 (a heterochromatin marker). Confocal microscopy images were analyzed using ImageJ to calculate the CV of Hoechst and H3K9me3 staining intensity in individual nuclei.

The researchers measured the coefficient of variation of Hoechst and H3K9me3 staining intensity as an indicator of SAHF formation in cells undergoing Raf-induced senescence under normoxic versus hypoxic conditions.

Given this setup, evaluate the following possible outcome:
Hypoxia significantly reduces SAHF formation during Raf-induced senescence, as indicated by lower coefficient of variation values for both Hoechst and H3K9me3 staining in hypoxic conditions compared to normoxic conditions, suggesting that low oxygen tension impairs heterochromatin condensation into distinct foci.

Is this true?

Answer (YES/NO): YES